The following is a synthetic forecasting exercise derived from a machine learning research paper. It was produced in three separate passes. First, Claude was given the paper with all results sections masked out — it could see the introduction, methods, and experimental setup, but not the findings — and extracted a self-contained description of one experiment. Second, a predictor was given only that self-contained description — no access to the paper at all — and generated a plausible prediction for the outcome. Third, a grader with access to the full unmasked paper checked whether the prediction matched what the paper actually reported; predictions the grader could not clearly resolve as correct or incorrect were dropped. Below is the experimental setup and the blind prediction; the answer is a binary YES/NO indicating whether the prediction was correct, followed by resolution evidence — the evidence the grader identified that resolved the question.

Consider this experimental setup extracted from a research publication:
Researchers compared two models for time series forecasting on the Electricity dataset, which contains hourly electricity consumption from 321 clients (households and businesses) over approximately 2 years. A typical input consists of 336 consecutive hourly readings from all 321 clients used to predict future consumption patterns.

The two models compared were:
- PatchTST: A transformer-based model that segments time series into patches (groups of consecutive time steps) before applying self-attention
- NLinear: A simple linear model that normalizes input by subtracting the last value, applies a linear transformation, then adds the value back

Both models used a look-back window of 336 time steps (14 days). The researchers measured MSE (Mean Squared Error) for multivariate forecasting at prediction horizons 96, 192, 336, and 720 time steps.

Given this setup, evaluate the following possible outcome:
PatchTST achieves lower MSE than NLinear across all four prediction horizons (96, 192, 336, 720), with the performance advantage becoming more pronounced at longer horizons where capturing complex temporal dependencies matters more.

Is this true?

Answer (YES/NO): NO